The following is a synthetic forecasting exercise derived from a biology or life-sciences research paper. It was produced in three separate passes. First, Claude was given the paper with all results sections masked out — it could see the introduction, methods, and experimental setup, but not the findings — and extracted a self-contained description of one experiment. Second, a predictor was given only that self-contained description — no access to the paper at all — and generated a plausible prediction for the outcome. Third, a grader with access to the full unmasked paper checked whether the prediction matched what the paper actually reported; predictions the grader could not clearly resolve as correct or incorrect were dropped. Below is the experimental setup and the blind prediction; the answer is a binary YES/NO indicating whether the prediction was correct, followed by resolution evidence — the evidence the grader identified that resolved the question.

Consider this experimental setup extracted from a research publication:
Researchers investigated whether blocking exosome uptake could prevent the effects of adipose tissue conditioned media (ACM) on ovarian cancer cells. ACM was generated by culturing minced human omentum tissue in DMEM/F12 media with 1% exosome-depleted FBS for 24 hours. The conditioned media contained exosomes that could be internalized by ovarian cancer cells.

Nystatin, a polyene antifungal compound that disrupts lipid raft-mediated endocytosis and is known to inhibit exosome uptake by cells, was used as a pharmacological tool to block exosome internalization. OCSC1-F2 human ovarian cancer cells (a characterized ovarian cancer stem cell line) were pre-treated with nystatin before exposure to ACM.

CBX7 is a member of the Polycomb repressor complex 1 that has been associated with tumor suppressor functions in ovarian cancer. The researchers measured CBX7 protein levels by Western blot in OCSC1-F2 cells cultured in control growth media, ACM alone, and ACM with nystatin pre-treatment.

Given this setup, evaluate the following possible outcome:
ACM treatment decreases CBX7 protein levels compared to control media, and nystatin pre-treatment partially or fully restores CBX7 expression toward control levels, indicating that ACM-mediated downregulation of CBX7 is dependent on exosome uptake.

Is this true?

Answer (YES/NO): YES